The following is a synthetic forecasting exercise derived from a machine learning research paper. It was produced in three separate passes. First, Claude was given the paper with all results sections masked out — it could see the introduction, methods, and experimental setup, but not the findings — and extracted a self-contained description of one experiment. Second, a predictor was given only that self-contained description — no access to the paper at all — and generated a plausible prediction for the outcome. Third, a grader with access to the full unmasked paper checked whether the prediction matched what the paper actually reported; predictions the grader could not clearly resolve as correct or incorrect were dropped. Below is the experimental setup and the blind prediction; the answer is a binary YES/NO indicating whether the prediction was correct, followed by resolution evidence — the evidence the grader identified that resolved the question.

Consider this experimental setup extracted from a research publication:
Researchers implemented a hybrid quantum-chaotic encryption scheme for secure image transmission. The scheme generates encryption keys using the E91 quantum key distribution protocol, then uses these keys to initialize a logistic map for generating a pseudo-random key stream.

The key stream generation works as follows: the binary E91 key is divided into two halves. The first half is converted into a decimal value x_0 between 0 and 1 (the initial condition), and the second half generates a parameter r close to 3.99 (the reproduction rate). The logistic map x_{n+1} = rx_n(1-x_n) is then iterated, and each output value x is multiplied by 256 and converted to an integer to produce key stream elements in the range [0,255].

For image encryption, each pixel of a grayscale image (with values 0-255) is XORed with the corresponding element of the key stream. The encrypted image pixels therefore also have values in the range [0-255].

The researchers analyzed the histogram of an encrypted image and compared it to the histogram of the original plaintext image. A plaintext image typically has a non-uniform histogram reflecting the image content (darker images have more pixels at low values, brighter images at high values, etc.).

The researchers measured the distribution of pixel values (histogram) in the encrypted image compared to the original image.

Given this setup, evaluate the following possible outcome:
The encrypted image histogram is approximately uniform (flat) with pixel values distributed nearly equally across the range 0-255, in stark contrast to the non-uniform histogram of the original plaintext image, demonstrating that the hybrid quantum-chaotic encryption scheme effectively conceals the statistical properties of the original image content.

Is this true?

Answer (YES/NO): YES